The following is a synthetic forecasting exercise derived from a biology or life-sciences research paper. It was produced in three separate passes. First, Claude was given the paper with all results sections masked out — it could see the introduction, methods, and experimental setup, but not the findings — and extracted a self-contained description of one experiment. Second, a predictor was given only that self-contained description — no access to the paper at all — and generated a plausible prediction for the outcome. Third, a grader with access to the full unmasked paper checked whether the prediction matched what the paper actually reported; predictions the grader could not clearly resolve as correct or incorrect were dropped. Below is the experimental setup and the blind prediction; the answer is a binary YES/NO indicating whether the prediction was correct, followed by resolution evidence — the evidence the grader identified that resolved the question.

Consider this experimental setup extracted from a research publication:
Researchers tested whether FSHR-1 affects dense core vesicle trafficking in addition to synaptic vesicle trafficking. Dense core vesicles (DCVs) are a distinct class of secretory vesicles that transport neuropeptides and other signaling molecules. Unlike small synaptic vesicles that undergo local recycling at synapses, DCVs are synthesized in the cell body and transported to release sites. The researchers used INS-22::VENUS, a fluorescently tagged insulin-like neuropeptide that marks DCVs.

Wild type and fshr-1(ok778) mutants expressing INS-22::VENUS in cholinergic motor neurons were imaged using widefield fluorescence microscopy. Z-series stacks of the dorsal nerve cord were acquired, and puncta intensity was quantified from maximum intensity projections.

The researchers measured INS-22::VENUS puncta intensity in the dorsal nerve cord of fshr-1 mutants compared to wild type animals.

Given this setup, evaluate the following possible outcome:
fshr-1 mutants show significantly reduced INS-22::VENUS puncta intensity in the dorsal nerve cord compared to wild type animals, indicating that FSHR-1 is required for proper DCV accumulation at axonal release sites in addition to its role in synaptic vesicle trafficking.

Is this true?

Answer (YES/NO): NO